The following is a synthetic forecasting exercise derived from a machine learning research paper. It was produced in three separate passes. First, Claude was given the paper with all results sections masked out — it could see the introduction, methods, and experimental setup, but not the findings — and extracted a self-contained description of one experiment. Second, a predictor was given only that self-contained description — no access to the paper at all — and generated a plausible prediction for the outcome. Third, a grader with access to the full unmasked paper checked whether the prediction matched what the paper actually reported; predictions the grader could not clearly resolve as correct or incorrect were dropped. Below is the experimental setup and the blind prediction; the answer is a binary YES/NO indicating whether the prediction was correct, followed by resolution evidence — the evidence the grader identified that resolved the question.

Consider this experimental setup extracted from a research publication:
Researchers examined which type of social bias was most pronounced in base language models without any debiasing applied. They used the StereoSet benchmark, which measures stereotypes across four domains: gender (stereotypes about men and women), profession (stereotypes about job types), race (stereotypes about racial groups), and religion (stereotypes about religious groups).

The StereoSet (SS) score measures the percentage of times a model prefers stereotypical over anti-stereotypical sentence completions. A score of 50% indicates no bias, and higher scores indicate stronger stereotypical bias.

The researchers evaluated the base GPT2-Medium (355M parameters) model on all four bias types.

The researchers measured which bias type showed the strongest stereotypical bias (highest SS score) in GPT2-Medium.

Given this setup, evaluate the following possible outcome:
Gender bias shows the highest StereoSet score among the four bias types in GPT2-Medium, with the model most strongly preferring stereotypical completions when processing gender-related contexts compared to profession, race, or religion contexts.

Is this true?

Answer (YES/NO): YES